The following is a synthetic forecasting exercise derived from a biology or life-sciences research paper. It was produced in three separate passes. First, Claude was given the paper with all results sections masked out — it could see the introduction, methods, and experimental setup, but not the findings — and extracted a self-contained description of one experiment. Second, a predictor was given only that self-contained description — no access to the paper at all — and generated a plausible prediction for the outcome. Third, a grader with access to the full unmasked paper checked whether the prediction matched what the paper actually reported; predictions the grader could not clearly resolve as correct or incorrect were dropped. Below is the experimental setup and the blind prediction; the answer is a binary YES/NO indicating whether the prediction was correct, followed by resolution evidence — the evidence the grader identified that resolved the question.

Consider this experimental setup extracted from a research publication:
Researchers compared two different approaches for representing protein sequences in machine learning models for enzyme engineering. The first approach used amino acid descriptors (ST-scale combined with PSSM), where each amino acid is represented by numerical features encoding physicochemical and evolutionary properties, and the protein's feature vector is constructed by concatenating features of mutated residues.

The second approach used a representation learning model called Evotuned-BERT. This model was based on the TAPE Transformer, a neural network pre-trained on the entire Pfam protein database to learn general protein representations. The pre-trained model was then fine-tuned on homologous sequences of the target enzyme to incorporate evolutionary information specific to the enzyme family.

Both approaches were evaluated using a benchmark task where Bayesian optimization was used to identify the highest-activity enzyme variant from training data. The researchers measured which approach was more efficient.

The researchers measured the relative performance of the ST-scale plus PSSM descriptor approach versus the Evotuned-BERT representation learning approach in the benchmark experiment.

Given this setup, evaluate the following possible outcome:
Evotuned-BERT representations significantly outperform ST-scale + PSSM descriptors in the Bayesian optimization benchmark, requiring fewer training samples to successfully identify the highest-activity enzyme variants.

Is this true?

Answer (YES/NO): NO